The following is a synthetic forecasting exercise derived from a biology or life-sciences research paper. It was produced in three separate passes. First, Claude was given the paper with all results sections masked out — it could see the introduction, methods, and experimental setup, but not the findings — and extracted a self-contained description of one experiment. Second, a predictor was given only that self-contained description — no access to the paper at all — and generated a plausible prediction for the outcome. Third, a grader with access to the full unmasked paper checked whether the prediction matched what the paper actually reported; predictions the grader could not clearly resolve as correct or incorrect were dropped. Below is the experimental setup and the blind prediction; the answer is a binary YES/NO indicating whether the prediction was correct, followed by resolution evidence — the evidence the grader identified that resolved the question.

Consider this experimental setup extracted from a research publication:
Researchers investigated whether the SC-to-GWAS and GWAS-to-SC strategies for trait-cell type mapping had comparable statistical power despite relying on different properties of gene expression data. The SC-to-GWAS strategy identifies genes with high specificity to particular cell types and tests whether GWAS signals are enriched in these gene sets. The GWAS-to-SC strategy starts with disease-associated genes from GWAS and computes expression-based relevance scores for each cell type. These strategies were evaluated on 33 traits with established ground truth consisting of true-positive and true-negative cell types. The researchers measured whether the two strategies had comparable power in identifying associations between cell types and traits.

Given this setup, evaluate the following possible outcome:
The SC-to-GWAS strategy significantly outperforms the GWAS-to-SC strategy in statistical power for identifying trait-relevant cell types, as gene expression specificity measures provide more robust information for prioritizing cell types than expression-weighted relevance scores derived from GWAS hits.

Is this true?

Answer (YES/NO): NO